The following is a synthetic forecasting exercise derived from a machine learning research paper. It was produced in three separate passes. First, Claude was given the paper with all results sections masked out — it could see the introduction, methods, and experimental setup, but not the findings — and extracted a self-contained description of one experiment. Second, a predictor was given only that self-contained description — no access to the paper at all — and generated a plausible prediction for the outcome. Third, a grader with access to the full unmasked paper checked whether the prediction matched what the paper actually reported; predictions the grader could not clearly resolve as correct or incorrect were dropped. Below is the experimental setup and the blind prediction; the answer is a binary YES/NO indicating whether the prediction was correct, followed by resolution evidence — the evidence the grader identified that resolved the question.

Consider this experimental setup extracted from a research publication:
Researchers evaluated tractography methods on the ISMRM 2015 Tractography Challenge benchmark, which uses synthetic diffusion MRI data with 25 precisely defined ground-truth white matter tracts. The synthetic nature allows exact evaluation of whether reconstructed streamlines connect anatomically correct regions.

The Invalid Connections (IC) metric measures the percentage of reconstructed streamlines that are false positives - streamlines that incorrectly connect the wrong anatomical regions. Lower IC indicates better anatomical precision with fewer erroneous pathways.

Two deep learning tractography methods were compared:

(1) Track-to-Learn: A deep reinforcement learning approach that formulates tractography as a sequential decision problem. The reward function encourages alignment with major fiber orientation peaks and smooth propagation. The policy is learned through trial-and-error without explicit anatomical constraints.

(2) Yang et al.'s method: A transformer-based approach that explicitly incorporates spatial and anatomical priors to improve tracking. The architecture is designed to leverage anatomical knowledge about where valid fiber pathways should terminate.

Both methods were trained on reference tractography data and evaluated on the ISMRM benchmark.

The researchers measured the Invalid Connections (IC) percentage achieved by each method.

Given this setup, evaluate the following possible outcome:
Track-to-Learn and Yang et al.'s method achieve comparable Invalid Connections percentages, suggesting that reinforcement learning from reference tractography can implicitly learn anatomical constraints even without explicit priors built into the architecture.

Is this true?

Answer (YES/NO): YES